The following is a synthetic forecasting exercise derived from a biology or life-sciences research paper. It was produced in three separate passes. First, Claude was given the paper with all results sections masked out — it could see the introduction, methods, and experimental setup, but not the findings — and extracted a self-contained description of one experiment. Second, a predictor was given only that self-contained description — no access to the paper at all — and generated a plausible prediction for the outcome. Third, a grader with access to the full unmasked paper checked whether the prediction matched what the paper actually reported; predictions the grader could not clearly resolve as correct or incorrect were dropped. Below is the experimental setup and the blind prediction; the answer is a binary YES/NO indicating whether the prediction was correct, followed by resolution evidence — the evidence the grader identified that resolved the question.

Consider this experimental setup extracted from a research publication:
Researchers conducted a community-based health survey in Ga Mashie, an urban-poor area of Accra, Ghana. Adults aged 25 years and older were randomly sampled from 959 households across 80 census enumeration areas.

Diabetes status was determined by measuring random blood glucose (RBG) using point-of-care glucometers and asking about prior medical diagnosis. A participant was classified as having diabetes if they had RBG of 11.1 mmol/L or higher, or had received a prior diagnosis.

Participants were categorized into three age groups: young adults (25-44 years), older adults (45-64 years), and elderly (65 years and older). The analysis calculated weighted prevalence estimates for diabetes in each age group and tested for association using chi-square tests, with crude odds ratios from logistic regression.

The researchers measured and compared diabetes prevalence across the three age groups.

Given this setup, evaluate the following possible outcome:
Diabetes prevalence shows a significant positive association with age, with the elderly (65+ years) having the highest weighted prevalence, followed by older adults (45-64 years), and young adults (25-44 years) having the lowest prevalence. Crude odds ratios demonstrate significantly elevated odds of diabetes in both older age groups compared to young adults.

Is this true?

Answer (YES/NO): YES